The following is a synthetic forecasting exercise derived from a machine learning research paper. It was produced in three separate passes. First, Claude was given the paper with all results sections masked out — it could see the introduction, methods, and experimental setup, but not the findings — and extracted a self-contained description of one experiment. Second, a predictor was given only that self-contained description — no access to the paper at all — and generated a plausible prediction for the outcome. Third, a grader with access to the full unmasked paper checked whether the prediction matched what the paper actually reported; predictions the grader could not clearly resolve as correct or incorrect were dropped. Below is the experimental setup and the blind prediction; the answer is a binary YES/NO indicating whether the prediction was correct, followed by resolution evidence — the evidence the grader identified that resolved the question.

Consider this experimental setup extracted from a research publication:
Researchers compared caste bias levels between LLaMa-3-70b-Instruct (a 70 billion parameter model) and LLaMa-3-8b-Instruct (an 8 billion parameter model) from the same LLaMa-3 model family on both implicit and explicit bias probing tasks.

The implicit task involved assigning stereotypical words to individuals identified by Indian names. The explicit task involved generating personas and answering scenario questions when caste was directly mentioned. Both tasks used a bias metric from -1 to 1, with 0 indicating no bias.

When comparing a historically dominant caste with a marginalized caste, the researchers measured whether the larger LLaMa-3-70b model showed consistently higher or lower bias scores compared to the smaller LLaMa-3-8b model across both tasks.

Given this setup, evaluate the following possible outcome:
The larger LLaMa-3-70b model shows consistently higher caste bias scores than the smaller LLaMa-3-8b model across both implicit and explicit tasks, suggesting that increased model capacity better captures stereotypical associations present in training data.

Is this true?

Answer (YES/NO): YES